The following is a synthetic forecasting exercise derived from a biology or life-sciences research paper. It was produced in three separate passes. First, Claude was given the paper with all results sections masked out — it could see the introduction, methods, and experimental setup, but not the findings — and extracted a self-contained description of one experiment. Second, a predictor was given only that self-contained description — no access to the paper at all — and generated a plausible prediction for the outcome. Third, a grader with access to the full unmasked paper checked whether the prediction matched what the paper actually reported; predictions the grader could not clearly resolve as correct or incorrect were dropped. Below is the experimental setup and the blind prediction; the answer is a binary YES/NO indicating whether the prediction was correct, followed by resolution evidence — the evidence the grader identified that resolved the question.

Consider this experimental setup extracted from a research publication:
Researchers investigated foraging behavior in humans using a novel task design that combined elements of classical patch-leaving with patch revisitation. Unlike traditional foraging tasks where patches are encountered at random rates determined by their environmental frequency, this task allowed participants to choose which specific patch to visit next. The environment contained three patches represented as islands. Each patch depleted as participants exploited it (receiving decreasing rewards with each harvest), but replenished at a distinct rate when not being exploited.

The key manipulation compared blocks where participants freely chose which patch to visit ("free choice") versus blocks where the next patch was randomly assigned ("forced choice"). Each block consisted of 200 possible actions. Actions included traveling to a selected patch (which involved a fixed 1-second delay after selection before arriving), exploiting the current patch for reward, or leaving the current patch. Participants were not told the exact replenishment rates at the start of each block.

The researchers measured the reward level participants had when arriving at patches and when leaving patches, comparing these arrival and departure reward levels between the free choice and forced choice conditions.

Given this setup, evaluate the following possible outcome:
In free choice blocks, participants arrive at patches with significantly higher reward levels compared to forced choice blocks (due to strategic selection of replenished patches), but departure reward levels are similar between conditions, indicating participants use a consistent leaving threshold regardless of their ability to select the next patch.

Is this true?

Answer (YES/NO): NO